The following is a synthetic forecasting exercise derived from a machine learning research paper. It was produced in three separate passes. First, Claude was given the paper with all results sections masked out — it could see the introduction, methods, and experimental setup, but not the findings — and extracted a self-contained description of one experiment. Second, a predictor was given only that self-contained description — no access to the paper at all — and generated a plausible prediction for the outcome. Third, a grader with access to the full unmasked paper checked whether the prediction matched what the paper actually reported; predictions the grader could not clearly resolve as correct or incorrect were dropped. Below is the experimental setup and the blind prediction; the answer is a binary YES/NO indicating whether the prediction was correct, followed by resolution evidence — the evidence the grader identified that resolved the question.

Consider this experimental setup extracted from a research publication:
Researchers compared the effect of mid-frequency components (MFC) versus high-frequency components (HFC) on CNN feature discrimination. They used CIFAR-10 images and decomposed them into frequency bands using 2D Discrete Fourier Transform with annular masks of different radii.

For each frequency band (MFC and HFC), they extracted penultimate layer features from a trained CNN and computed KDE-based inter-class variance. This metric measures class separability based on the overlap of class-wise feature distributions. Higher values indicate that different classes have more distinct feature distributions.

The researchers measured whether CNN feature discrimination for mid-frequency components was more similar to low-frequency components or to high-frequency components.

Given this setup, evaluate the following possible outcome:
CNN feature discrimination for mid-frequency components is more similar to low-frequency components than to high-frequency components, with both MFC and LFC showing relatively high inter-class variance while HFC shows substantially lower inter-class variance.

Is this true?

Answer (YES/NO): YES